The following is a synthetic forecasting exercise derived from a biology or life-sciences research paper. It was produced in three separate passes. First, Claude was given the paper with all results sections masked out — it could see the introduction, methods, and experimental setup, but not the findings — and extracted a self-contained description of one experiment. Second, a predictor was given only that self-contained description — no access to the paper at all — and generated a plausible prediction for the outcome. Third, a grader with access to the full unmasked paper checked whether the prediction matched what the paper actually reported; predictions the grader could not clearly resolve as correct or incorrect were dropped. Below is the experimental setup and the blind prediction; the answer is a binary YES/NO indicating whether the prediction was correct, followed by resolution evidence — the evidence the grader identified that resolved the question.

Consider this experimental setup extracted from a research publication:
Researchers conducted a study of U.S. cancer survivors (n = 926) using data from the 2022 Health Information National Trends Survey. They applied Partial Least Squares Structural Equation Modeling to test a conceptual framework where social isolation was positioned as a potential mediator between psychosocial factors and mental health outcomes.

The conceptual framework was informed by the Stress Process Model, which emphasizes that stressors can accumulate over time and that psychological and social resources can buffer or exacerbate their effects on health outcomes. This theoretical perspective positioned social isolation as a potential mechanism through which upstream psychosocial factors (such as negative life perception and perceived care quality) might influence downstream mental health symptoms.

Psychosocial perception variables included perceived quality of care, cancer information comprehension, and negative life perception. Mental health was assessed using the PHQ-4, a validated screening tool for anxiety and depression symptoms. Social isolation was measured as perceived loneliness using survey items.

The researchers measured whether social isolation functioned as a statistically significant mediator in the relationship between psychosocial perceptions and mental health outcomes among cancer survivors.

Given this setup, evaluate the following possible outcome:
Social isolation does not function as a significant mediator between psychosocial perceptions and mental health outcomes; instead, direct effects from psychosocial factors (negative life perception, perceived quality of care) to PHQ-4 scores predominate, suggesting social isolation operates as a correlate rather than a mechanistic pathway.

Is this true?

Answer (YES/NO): NO